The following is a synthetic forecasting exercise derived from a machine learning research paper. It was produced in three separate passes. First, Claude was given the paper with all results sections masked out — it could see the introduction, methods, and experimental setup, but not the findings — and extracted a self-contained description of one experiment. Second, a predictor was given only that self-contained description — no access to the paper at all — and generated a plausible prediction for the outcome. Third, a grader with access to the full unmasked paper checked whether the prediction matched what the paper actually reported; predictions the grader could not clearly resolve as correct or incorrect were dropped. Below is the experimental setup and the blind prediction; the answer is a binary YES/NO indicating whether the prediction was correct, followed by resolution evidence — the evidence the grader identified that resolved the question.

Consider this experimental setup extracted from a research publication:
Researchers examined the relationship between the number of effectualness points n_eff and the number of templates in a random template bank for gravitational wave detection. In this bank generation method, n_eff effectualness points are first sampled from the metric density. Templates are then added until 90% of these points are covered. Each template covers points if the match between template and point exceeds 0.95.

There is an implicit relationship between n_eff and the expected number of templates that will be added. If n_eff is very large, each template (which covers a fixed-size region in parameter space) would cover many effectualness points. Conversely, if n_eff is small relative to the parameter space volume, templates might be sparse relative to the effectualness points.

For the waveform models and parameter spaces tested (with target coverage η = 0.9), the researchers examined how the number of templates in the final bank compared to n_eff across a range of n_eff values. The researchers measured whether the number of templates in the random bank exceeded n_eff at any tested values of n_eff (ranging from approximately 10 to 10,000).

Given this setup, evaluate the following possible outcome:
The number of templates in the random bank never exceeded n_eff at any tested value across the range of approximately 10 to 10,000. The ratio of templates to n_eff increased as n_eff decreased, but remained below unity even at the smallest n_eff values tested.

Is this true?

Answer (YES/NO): NO